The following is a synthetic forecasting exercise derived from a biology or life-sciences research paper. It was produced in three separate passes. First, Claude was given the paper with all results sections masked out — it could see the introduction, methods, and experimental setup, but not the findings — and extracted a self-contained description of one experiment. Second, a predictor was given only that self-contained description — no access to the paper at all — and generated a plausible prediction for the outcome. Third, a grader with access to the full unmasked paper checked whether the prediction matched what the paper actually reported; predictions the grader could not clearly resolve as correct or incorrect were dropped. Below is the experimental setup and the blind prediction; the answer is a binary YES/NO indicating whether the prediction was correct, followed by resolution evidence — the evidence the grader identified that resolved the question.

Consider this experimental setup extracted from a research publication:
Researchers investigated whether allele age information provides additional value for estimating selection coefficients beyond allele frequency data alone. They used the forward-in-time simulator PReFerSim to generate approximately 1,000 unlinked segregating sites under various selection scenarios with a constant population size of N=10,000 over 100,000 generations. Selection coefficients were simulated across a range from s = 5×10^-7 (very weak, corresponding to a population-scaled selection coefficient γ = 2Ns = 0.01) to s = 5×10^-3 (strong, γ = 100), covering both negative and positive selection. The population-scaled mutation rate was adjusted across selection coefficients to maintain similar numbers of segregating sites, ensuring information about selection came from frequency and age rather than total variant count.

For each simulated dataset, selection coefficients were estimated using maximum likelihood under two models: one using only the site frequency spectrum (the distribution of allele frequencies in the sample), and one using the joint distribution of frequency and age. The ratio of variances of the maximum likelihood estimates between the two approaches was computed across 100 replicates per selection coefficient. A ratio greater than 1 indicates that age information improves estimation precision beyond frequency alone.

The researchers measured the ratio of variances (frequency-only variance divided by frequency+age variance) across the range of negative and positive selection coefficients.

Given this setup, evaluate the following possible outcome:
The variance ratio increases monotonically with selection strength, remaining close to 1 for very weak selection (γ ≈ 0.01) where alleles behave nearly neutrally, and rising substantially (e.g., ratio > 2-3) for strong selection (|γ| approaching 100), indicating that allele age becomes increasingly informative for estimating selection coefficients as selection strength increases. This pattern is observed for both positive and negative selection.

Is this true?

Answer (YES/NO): NO